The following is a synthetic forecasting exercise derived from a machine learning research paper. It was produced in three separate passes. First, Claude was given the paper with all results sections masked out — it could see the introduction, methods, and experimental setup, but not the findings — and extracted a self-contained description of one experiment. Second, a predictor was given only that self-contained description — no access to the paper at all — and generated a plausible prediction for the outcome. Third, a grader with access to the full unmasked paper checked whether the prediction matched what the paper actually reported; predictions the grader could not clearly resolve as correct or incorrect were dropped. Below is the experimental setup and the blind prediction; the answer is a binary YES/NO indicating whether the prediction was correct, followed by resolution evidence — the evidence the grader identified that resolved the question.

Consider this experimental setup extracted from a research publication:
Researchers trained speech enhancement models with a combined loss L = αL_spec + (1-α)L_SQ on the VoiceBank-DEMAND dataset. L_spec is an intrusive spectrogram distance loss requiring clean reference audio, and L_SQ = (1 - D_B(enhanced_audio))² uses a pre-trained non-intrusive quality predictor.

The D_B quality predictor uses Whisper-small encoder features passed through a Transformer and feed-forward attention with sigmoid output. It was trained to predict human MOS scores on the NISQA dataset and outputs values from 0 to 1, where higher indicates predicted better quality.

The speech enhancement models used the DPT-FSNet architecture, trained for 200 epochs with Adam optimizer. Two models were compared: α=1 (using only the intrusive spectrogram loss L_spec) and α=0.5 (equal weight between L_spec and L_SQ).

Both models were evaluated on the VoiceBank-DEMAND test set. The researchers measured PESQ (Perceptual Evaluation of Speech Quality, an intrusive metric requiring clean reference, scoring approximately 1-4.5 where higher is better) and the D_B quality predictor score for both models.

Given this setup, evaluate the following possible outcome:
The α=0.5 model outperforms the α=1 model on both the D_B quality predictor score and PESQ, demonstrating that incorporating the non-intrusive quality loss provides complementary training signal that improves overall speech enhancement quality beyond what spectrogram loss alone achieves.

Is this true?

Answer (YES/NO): NO